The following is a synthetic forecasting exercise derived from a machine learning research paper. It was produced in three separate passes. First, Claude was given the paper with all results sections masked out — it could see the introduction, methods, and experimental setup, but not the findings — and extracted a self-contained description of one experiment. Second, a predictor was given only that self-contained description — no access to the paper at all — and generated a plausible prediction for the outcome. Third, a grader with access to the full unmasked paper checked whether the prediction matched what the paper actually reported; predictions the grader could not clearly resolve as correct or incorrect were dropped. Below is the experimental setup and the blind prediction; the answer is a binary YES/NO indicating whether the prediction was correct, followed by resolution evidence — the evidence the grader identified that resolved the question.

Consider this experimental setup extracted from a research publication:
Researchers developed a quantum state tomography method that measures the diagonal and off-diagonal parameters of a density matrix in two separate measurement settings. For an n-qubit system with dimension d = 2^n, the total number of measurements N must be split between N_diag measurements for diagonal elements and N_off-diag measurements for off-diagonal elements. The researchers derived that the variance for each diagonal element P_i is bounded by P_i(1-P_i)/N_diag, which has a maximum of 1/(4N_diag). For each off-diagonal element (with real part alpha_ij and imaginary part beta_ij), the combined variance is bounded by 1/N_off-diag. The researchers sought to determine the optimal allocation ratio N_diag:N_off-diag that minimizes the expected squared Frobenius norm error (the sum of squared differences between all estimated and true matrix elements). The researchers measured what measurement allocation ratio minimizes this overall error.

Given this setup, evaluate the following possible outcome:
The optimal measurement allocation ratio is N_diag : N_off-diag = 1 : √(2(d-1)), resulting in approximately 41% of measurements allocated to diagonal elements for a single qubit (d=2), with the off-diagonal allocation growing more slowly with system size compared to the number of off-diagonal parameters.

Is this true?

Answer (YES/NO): NO